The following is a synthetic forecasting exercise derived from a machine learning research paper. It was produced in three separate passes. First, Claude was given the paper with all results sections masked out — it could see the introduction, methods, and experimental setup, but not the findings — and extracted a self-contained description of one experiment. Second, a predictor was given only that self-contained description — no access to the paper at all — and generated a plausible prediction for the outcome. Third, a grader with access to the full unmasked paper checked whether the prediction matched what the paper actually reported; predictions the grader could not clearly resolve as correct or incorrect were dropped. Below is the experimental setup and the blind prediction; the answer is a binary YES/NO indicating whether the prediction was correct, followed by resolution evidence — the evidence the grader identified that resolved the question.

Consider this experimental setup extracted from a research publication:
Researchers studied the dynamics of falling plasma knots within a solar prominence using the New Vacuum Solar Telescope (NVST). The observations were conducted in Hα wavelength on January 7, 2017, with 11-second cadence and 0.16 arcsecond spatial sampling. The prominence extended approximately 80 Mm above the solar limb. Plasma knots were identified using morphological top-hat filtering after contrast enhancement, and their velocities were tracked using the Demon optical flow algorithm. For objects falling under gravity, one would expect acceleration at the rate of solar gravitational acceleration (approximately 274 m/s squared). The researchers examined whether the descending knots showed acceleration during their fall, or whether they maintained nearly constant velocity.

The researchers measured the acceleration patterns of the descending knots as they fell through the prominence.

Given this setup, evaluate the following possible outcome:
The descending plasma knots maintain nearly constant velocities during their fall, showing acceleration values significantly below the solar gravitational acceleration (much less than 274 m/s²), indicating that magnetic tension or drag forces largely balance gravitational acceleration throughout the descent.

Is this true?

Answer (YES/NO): YES